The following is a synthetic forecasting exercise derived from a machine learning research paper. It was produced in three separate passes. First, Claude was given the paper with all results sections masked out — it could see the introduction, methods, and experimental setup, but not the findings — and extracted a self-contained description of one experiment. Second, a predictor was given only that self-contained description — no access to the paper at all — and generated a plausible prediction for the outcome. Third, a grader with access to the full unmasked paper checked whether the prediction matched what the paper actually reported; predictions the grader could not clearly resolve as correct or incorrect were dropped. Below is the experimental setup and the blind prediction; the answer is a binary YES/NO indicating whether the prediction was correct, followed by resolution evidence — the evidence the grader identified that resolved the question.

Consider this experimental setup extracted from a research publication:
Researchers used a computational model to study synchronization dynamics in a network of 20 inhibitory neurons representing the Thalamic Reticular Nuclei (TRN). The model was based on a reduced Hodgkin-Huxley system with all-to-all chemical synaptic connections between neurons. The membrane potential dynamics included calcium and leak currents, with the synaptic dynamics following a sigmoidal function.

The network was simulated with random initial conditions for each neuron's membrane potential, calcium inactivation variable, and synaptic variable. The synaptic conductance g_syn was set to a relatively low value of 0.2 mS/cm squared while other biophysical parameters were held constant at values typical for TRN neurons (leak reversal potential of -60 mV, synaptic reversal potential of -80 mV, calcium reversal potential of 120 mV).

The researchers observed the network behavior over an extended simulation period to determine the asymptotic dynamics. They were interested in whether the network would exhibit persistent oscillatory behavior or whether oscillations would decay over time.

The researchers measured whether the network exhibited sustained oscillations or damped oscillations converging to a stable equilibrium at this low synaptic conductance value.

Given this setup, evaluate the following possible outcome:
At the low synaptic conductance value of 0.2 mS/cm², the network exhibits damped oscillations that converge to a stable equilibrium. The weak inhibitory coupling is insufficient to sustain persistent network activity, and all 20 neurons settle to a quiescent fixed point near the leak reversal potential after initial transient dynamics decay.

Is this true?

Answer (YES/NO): YES